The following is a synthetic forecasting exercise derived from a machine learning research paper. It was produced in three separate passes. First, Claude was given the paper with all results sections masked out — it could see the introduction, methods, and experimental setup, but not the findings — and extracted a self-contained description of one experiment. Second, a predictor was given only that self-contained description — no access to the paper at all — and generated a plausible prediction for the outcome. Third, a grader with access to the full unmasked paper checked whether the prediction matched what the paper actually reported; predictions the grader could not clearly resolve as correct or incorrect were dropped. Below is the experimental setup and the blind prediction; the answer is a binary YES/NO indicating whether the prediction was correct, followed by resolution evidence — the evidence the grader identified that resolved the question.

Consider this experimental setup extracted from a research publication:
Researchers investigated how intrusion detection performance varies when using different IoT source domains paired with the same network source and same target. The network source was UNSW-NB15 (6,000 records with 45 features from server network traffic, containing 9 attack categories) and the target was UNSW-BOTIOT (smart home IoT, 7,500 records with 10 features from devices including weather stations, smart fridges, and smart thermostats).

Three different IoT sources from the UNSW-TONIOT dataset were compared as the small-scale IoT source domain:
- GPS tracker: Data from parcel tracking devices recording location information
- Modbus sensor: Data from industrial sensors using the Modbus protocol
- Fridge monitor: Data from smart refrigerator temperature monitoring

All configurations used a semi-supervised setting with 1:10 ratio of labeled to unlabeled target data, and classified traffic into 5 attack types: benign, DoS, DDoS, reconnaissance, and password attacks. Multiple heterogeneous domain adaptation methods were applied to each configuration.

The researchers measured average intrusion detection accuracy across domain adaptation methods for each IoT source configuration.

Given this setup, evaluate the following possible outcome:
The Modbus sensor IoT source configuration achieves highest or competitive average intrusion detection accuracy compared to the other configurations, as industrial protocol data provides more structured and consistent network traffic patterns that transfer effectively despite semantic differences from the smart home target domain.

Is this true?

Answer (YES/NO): NO